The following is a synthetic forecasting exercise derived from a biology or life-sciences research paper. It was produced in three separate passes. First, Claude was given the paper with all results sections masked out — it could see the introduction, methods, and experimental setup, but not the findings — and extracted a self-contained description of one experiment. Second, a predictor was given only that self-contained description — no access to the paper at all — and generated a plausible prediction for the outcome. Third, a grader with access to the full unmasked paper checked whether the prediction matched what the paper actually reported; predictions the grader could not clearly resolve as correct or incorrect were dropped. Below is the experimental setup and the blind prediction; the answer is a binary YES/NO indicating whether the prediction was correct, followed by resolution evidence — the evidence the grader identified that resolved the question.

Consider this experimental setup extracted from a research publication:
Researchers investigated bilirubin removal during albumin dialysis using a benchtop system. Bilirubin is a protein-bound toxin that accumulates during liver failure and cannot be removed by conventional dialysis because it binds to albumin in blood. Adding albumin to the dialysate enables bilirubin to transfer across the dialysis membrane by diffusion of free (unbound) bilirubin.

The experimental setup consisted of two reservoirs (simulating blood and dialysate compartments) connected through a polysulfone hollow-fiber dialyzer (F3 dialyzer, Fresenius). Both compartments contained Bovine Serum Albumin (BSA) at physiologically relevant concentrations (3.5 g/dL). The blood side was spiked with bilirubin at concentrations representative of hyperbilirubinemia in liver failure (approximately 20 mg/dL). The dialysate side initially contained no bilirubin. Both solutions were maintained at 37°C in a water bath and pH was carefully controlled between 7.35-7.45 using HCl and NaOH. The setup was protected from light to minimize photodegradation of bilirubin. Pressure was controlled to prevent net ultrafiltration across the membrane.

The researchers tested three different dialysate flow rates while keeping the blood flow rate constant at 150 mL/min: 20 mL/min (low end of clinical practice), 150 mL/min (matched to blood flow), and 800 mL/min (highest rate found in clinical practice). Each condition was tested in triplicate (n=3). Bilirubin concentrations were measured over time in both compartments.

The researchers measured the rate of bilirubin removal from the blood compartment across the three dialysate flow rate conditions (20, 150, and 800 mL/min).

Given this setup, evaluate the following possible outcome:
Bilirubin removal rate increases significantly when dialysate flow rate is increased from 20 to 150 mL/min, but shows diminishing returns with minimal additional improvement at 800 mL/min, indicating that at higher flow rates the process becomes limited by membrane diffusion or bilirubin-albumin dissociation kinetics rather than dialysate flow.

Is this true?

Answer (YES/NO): NO